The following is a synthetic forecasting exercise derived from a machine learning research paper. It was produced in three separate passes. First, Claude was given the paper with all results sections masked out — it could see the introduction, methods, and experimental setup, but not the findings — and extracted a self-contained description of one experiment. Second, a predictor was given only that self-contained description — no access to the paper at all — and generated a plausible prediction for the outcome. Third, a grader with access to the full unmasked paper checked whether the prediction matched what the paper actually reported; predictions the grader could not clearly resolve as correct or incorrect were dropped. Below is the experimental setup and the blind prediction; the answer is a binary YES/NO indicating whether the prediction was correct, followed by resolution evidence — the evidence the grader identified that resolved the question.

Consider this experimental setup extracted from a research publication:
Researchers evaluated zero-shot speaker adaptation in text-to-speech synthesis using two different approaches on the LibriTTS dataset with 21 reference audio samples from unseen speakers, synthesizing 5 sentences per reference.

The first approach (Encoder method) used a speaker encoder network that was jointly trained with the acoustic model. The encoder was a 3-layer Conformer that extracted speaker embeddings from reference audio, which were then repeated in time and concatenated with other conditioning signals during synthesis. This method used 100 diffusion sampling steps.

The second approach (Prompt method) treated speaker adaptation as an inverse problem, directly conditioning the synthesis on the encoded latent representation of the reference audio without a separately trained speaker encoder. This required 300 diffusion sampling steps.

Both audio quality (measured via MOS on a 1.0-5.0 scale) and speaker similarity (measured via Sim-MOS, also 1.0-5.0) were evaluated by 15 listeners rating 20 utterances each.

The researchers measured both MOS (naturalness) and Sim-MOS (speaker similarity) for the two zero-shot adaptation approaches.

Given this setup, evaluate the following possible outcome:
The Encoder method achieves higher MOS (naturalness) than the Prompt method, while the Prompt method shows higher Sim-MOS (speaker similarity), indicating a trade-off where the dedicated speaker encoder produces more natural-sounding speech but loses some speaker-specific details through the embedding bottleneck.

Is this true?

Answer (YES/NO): NO